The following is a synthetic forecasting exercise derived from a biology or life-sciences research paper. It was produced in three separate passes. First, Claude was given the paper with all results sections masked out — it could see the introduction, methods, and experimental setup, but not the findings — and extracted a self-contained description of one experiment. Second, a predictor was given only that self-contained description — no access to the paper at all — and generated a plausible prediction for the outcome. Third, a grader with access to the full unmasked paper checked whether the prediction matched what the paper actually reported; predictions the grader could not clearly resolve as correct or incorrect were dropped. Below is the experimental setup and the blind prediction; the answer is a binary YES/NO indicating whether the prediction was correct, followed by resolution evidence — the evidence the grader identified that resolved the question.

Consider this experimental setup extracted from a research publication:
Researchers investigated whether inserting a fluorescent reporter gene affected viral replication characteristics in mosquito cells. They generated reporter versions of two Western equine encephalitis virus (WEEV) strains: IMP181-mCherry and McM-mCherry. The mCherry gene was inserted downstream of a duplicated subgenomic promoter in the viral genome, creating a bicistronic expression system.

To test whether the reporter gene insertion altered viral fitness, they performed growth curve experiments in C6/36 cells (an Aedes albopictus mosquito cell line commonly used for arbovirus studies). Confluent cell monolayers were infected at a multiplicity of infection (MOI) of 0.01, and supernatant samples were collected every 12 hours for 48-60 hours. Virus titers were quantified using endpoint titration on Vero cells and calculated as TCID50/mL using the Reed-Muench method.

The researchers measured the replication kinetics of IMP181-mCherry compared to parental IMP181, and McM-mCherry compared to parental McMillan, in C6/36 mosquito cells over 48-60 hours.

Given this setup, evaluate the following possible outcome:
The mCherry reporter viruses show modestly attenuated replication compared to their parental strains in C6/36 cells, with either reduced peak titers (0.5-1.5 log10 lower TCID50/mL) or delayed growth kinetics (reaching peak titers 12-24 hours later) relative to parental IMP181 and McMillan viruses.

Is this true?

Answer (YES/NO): NO